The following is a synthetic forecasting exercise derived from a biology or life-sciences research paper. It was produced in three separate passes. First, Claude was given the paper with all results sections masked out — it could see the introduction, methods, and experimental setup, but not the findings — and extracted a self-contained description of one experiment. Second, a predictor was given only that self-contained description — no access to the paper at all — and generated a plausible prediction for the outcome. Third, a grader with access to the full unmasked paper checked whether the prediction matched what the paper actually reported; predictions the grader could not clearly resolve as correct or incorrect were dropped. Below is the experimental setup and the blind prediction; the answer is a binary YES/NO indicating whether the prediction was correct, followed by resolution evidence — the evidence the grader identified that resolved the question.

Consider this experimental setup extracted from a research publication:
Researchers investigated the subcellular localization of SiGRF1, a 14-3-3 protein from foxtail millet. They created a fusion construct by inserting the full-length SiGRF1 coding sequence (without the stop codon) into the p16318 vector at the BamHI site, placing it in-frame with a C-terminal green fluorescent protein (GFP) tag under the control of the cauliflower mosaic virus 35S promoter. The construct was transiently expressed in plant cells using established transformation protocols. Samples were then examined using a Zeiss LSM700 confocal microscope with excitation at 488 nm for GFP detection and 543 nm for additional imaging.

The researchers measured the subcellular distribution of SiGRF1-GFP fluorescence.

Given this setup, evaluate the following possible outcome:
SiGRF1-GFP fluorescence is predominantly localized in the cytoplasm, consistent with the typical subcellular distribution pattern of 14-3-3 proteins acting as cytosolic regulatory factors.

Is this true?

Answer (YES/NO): YES